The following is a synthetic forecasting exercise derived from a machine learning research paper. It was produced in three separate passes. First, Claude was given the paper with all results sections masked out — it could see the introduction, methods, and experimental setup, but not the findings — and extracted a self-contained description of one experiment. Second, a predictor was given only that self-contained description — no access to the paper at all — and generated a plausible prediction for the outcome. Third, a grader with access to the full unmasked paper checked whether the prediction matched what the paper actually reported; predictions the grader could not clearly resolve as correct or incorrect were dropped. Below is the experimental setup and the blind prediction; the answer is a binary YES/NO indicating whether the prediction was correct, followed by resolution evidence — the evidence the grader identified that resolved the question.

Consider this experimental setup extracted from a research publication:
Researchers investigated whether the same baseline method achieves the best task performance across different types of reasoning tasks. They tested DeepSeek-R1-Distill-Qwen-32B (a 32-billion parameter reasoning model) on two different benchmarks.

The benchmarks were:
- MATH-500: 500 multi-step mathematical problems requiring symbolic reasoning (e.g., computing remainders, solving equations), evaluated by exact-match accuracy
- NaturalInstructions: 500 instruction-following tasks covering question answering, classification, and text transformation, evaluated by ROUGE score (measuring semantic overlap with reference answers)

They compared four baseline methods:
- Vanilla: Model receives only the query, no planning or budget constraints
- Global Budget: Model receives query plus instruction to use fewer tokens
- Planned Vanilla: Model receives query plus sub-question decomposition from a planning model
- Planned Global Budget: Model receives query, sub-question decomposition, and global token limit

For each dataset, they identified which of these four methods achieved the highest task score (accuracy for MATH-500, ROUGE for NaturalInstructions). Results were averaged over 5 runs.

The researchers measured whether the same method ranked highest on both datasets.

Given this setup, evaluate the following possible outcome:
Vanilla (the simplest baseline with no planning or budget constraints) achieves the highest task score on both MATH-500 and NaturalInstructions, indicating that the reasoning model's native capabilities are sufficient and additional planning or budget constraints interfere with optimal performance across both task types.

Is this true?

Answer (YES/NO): NO